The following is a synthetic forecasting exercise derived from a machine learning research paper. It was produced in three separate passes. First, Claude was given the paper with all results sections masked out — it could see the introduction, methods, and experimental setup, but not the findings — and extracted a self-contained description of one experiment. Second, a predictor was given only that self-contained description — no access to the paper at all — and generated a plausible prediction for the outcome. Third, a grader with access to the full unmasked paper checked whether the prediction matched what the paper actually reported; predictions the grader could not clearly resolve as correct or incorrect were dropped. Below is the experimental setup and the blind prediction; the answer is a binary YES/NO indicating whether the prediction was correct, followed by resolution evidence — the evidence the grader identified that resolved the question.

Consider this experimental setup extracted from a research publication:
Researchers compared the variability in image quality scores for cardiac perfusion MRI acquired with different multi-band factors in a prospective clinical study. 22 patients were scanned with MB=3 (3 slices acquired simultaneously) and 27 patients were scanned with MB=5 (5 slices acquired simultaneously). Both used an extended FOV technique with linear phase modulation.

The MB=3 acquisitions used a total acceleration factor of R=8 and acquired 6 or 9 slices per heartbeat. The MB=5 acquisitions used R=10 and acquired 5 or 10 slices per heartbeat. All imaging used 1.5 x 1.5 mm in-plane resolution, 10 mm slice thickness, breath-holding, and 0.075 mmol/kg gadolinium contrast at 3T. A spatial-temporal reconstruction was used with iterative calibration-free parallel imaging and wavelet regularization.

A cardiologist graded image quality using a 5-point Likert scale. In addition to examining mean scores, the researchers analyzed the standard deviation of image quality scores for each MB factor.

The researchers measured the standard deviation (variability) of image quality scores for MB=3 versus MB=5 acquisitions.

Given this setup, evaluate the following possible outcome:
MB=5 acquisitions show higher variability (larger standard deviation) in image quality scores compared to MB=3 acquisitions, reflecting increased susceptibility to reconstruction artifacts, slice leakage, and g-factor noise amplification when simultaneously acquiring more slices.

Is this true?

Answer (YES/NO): YES